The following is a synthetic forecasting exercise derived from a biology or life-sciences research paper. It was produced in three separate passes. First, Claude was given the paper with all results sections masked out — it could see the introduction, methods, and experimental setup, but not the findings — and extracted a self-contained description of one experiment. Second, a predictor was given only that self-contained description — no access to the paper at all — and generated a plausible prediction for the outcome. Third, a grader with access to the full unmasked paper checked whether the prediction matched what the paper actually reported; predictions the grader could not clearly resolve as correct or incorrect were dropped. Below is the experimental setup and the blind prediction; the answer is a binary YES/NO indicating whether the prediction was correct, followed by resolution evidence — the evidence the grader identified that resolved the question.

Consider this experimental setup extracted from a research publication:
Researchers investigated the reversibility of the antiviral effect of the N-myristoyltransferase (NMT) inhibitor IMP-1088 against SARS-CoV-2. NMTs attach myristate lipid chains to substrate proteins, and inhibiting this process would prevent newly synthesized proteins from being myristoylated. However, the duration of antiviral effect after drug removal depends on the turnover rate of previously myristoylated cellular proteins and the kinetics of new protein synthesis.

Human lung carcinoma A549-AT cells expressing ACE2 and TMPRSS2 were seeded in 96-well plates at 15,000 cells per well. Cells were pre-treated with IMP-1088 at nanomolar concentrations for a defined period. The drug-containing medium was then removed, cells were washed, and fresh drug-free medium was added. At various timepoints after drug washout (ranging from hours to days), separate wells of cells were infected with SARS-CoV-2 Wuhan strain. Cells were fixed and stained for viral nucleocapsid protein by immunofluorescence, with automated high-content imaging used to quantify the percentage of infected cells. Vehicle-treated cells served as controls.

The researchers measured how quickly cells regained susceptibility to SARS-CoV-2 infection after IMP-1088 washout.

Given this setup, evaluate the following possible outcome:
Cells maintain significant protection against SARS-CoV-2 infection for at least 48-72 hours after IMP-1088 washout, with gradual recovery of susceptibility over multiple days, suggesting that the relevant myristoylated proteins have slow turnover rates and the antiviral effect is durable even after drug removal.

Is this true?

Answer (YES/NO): YES